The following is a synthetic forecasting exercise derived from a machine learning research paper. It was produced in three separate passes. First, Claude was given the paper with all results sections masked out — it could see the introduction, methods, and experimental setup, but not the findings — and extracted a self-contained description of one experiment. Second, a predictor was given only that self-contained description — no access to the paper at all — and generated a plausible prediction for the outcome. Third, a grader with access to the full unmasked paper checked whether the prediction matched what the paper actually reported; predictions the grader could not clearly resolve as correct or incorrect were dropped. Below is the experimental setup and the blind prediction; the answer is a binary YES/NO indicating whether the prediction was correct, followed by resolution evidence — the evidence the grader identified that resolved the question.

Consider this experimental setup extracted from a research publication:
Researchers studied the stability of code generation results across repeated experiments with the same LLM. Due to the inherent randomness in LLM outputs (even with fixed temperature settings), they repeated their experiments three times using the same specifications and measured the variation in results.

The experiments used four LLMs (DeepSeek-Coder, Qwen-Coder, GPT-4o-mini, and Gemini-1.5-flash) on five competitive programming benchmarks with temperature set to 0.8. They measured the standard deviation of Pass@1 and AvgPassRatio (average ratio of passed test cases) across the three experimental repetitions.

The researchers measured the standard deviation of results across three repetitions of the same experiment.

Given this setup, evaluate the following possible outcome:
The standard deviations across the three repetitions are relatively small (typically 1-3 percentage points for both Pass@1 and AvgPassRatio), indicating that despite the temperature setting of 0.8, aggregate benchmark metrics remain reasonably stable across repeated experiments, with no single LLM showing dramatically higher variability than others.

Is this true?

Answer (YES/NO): YES